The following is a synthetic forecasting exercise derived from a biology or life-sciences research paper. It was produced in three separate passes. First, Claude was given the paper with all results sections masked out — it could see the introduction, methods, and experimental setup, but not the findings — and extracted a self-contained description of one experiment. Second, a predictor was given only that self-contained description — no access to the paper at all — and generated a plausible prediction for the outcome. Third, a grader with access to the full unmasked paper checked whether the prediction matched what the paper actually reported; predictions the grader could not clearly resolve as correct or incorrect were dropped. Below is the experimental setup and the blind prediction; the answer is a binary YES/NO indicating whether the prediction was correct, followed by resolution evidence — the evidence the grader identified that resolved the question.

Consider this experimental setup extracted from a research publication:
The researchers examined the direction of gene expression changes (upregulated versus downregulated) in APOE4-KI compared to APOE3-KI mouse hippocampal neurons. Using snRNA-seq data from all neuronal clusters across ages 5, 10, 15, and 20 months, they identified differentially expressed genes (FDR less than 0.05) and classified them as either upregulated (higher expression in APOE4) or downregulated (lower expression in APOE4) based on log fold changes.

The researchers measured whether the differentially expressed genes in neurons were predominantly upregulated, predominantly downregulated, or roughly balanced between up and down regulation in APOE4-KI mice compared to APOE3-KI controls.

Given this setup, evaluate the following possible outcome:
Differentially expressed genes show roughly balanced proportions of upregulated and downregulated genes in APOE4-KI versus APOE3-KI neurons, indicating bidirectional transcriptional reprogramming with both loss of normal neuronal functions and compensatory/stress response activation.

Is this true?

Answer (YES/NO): NO